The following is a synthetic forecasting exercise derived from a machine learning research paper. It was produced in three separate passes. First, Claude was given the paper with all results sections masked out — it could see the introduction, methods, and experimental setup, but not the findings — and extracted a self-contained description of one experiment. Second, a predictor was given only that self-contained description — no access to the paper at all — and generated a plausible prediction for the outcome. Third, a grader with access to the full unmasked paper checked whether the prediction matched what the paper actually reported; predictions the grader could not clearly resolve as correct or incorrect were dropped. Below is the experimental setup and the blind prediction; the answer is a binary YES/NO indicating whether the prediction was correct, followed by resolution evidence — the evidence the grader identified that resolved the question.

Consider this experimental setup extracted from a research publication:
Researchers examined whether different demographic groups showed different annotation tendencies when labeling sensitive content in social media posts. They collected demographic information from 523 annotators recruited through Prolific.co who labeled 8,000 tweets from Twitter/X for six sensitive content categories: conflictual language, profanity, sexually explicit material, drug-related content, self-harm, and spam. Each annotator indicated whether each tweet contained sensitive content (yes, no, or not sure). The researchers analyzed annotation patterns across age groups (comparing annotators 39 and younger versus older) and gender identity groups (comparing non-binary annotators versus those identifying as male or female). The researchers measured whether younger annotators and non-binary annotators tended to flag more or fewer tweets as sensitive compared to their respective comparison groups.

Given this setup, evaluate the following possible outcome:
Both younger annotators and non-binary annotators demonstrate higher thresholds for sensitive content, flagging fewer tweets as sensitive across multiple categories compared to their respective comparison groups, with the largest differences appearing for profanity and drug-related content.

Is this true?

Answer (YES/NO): NO